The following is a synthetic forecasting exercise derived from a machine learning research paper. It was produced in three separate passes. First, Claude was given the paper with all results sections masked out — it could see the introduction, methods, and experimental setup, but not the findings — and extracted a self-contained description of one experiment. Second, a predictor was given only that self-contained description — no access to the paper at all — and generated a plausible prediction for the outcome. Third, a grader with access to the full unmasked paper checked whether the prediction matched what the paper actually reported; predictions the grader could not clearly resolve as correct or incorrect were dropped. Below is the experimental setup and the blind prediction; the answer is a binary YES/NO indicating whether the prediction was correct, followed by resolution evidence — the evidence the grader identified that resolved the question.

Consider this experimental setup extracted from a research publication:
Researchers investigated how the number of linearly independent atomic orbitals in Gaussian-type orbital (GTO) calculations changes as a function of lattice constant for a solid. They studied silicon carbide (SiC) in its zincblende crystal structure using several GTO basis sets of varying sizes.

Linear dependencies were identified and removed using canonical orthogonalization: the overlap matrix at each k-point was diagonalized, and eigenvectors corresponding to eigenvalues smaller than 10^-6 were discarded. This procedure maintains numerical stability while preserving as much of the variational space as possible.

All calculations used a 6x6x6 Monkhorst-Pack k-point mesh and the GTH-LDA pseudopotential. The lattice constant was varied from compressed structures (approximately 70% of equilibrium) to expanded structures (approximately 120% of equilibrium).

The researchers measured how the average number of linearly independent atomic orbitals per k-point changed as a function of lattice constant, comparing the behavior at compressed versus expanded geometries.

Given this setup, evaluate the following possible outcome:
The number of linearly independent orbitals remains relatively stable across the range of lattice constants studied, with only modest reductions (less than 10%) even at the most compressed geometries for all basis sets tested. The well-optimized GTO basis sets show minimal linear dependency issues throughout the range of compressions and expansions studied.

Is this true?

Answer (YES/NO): NO